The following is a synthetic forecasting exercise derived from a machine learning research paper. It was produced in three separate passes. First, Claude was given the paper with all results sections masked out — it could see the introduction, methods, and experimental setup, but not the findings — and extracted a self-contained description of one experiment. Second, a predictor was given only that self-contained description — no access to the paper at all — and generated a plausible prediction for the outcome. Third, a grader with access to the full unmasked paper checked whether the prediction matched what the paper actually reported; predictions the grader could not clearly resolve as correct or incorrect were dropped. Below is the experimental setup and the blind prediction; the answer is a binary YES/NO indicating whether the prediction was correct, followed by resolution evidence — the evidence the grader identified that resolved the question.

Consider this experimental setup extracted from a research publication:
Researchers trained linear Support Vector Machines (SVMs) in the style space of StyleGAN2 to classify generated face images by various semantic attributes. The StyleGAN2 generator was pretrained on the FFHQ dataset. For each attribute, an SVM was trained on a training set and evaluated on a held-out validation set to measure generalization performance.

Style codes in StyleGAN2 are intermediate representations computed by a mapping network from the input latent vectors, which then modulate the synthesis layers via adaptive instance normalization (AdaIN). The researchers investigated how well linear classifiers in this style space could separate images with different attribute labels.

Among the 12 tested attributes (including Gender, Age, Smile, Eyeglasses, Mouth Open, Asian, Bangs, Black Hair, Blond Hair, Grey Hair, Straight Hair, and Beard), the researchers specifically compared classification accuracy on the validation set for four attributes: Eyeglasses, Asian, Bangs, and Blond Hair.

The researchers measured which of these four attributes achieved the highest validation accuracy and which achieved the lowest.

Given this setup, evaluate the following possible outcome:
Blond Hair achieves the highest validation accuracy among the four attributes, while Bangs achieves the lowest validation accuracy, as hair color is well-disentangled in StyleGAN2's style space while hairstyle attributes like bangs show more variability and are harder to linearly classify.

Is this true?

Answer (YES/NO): NO